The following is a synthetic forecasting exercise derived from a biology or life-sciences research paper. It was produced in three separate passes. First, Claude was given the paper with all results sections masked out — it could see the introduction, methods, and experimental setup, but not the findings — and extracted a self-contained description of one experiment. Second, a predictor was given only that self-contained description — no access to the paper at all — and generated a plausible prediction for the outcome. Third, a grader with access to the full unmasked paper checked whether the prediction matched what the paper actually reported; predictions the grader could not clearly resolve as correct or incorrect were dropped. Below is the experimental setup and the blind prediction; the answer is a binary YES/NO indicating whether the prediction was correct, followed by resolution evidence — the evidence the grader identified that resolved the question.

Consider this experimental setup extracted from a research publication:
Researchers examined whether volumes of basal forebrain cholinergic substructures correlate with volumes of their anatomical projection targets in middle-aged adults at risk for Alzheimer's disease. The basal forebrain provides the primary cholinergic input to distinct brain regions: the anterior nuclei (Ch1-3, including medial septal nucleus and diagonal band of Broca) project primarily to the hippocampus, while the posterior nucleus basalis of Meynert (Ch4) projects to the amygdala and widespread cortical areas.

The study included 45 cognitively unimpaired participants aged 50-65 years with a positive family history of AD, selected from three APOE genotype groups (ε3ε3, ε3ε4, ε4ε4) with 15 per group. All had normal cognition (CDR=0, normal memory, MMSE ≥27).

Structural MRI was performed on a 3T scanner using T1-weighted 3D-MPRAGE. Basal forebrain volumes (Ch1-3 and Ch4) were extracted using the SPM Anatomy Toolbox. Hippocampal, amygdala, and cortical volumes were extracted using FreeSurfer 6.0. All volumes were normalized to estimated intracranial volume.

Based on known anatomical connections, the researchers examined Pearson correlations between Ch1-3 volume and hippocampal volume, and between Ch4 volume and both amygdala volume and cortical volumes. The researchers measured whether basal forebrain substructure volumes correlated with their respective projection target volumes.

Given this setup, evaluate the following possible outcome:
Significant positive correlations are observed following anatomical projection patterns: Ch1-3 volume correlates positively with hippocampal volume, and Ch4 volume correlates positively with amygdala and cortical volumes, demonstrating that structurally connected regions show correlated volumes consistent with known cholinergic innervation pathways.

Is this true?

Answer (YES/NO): NO